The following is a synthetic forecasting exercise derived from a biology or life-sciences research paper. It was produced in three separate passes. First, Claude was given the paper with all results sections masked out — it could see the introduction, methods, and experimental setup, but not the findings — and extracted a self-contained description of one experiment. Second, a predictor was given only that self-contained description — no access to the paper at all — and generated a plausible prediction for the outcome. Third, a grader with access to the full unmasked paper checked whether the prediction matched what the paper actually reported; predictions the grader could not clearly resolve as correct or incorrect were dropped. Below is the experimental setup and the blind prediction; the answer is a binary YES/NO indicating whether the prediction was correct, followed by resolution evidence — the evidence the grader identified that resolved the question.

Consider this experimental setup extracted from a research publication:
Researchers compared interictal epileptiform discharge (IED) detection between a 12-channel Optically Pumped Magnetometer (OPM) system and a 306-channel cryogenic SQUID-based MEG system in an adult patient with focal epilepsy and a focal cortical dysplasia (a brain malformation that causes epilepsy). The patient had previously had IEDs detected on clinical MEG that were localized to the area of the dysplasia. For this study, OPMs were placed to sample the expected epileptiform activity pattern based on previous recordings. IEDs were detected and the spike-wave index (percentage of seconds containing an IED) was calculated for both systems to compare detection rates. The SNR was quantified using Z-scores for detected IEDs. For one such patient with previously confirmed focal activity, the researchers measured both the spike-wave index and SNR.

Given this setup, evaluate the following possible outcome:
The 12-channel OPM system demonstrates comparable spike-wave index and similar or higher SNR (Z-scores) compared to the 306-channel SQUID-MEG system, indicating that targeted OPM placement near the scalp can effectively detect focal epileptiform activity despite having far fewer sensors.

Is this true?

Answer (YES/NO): NO